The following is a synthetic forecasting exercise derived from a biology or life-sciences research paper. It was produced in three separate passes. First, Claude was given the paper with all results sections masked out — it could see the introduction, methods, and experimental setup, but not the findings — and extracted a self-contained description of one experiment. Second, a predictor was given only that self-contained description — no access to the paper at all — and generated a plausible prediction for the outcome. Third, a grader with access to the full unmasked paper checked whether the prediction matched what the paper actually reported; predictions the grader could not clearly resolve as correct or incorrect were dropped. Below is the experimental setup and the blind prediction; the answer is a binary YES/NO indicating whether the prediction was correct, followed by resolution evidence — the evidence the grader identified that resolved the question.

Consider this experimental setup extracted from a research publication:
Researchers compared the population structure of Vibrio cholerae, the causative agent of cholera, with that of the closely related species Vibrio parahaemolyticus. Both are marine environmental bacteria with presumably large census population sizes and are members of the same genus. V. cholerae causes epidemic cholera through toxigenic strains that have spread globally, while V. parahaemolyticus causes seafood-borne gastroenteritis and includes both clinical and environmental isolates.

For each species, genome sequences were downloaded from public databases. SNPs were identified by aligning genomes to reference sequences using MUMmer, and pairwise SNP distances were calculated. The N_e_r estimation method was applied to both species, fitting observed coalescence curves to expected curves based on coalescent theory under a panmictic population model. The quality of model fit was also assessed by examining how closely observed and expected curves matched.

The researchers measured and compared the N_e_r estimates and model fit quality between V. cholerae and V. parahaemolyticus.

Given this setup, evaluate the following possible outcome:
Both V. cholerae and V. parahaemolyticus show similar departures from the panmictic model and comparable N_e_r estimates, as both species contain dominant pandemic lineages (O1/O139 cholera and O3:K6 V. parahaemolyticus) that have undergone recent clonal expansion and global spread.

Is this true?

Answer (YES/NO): NO